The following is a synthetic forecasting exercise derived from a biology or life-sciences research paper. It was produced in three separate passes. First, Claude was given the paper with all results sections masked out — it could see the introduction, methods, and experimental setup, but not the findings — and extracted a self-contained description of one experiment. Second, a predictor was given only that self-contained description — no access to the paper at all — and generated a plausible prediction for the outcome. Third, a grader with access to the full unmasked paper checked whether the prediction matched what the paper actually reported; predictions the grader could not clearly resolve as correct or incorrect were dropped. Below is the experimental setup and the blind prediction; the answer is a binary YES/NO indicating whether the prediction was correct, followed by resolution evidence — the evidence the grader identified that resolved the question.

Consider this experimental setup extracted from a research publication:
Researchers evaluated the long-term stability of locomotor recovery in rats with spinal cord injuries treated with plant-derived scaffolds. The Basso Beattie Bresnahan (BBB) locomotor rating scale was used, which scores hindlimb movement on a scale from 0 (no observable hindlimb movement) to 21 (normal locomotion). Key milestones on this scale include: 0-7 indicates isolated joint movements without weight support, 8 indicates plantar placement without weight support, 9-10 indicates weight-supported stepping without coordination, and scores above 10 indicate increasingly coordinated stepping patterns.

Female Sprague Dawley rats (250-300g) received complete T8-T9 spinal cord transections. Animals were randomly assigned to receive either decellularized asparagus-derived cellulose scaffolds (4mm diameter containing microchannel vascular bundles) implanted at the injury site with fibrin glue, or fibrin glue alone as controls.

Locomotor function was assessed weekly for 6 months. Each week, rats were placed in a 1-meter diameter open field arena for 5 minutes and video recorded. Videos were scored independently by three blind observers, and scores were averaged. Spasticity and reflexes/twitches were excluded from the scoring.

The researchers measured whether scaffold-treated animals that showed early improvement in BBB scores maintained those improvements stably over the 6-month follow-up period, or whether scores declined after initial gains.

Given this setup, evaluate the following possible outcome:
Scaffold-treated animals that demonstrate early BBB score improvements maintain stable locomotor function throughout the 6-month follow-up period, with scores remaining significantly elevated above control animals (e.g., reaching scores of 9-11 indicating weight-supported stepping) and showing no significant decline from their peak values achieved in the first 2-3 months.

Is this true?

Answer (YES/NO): NO